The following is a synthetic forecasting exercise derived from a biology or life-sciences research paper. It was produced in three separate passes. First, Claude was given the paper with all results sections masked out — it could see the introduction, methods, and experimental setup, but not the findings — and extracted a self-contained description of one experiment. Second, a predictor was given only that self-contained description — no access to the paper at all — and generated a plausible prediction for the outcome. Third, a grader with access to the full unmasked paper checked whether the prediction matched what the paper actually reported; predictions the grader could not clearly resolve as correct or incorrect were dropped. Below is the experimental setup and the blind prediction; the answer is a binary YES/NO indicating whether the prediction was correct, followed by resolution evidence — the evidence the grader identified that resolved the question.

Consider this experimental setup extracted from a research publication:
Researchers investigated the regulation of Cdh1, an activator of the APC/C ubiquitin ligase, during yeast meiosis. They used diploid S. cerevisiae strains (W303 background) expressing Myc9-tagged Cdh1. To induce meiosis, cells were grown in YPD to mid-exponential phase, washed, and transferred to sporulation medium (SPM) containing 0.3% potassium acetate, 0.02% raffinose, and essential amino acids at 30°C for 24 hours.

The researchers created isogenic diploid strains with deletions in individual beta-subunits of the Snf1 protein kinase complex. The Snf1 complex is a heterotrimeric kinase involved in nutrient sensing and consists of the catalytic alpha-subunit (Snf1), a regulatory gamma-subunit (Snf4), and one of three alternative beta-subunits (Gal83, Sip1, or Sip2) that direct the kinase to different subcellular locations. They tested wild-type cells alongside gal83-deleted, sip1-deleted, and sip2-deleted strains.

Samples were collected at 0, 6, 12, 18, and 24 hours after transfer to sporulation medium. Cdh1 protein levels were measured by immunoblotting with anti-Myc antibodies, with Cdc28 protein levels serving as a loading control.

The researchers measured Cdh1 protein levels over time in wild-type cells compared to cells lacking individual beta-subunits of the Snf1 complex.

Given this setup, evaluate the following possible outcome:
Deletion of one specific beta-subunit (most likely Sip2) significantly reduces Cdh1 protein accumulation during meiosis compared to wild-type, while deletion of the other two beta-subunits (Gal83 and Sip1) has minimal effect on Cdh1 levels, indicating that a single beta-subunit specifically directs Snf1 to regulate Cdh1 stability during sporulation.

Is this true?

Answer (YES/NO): NO